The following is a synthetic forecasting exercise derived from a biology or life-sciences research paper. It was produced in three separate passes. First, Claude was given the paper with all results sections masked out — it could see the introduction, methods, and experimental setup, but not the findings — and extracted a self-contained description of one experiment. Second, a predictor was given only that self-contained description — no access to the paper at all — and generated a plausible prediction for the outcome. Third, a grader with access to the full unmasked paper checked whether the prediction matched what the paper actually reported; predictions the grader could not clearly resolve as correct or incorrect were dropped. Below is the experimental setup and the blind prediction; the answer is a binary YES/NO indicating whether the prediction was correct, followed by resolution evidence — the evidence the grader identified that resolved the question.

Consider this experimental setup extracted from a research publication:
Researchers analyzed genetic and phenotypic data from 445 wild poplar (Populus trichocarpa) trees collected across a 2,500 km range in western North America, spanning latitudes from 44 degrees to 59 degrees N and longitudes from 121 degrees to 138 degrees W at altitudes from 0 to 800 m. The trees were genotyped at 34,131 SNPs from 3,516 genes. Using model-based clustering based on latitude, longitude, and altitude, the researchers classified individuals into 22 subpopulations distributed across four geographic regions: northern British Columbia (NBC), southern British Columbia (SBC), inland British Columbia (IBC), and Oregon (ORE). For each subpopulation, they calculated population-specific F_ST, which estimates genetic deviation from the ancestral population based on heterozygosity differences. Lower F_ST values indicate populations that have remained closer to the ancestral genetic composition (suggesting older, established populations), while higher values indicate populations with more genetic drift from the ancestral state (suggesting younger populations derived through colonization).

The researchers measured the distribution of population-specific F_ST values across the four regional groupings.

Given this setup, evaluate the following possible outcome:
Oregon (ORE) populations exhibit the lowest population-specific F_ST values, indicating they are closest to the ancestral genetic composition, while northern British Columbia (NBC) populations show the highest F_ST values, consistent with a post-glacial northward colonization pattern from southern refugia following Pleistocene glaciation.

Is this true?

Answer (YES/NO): NO